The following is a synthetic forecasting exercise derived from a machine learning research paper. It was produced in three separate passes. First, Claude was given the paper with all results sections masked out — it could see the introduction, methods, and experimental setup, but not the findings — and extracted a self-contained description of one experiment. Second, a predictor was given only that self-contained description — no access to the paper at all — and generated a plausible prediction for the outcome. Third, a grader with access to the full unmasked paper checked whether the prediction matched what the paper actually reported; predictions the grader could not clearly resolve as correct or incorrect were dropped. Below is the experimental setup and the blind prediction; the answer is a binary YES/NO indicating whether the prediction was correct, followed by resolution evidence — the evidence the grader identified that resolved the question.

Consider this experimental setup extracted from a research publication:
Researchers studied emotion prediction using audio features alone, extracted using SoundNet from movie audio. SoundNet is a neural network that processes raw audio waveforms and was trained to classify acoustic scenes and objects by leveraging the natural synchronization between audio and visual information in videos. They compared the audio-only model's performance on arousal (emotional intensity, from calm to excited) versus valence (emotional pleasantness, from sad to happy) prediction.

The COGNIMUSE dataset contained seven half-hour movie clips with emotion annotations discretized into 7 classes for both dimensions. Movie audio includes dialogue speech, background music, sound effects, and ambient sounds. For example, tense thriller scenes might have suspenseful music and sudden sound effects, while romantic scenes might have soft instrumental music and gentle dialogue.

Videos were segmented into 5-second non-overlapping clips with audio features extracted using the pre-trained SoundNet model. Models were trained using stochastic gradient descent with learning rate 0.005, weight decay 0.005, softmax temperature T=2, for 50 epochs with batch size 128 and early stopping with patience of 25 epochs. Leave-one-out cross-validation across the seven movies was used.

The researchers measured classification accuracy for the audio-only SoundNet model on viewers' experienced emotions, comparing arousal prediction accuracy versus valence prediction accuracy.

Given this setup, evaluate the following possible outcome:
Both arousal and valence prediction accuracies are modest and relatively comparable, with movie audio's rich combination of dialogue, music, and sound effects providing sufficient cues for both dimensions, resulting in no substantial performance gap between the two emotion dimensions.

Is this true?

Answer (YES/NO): YES